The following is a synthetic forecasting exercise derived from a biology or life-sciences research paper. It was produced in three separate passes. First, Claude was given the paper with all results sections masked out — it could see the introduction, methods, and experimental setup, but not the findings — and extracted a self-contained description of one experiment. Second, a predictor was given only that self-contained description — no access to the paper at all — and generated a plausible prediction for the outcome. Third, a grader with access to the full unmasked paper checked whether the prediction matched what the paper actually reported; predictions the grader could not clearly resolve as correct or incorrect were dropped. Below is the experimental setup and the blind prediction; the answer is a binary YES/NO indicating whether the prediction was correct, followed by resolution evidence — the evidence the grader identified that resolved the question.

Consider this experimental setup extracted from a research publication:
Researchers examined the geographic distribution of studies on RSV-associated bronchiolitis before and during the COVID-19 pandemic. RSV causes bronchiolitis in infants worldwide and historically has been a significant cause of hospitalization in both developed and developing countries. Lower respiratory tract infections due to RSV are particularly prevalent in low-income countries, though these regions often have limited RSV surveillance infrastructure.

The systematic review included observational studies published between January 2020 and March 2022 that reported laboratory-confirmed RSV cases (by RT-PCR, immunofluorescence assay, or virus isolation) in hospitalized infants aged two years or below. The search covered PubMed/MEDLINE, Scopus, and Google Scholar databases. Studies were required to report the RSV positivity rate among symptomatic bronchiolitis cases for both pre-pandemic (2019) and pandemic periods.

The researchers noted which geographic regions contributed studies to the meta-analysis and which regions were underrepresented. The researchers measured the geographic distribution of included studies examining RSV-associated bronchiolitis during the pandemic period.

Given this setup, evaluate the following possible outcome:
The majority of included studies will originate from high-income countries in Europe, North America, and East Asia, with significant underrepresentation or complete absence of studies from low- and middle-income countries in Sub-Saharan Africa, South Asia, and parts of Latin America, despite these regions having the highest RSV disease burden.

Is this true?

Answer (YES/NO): NO